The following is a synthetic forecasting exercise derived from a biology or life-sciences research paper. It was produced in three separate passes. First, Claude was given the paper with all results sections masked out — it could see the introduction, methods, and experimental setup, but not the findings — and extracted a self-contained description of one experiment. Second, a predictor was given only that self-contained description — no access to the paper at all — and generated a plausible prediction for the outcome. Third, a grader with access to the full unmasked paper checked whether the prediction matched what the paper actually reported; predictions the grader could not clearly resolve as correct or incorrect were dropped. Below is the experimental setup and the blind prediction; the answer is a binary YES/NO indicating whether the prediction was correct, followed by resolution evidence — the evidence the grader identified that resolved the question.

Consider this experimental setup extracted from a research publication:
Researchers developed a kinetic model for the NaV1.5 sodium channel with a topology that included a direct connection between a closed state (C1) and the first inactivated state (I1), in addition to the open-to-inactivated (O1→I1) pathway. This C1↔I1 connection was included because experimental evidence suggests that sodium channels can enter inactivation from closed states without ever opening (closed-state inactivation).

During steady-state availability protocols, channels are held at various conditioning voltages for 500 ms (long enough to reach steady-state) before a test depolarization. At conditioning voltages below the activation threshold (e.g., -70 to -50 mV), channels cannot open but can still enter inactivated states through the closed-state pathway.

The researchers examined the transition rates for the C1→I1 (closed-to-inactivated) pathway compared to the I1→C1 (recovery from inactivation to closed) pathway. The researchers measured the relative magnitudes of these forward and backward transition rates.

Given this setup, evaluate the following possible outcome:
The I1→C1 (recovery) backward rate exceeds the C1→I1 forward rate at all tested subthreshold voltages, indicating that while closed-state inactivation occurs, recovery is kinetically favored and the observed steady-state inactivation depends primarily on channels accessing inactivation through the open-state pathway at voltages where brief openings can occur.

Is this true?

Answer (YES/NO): NO